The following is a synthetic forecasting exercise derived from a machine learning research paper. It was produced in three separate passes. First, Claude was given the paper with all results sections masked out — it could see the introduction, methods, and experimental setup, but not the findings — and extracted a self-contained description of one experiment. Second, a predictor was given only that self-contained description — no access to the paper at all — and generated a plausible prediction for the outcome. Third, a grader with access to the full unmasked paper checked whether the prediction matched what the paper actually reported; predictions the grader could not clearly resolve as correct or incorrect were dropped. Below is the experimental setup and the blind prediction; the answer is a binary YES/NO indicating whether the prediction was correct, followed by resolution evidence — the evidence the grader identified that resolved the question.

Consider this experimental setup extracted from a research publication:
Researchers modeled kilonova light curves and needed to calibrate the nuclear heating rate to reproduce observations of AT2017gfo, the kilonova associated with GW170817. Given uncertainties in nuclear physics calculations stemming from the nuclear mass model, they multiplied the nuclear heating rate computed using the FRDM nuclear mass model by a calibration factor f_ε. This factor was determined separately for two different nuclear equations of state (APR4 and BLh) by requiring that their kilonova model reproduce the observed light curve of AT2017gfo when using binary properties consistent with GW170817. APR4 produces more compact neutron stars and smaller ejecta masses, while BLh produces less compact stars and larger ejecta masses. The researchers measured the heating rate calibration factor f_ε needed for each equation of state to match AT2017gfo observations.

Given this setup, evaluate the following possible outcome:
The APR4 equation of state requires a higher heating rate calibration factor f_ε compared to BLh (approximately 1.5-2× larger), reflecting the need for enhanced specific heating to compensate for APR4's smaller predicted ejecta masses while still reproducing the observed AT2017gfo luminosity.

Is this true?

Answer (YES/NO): YES